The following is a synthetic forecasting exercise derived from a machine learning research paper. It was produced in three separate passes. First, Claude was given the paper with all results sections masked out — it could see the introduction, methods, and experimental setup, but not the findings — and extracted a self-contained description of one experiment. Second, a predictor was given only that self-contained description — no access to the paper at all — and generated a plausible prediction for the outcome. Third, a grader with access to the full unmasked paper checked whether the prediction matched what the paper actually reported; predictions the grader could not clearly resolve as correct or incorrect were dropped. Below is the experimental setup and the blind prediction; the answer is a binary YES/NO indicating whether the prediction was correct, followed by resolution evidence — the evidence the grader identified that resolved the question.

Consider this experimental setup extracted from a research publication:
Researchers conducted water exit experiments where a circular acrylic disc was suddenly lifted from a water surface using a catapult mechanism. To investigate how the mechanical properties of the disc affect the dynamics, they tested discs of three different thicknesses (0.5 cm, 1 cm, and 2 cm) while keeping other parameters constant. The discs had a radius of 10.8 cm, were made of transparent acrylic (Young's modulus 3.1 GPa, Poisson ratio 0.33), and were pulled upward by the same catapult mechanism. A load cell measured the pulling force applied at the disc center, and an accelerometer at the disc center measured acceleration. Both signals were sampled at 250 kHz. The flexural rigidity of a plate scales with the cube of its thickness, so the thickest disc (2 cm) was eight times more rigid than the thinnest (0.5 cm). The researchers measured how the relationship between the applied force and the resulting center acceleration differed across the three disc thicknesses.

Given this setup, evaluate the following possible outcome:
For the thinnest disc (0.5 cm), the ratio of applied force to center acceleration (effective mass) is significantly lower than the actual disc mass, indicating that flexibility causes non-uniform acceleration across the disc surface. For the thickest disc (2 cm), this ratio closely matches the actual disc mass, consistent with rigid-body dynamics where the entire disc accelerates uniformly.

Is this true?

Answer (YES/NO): NO